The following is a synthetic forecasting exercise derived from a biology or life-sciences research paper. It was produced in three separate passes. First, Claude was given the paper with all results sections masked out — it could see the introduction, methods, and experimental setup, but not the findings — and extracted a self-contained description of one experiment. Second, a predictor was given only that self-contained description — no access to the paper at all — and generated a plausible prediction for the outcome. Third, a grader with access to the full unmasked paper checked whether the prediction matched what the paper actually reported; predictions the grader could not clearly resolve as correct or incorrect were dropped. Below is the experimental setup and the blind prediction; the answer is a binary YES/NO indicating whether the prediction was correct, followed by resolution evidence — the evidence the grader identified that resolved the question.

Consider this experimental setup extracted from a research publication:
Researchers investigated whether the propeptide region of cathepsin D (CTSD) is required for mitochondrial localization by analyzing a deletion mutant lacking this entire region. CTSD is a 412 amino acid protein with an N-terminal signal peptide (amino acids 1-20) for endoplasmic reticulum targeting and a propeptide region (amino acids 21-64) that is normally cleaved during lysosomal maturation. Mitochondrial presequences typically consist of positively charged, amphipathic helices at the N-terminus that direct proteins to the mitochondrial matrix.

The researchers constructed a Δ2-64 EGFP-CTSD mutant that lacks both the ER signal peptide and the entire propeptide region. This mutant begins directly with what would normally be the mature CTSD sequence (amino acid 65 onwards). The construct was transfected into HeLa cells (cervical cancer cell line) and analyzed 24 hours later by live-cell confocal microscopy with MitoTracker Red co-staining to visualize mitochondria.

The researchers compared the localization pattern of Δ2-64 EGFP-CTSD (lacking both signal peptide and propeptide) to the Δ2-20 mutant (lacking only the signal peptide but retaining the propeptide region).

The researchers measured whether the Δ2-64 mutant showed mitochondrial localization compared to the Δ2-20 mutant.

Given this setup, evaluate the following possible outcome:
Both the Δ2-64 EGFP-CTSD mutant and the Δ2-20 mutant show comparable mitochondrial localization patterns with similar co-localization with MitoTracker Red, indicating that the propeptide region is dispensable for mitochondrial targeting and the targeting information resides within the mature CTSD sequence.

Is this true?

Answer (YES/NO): NO